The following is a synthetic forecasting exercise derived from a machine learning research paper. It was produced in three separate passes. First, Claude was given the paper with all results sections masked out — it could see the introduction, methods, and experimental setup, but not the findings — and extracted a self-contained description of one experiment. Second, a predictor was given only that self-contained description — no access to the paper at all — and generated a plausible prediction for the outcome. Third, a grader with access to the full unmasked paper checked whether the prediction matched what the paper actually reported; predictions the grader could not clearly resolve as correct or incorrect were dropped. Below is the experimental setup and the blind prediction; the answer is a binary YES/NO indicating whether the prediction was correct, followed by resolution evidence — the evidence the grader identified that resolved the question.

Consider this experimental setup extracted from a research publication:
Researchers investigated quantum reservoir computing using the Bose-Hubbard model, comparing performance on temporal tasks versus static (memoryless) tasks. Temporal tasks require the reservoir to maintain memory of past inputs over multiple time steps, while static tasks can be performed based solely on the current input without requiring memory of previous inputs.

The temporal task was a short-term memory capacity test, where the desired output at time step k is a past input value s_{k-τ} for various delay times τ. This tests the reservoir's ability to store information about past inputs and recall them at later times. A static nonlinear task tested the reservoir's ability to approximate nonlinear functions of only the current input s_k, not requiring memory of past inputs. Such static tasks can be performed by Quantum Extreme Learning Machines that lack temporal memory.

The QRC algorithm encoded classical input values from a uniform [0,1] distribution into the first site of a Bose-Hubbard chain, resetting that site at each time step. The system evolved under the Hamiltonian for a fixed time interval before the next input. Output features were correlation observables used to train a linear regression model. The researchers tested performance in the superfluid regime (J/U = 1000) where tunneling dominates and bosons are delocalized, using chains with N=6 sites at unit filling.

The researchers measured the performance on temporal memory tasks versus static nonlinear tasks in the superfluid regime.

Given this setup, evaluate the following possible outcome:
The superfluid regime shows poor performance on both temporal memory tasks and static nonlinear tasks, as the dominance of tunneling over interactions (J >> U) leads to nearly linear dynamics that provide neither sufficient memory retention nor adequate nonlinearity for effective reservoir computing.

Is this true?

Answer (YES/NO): NO